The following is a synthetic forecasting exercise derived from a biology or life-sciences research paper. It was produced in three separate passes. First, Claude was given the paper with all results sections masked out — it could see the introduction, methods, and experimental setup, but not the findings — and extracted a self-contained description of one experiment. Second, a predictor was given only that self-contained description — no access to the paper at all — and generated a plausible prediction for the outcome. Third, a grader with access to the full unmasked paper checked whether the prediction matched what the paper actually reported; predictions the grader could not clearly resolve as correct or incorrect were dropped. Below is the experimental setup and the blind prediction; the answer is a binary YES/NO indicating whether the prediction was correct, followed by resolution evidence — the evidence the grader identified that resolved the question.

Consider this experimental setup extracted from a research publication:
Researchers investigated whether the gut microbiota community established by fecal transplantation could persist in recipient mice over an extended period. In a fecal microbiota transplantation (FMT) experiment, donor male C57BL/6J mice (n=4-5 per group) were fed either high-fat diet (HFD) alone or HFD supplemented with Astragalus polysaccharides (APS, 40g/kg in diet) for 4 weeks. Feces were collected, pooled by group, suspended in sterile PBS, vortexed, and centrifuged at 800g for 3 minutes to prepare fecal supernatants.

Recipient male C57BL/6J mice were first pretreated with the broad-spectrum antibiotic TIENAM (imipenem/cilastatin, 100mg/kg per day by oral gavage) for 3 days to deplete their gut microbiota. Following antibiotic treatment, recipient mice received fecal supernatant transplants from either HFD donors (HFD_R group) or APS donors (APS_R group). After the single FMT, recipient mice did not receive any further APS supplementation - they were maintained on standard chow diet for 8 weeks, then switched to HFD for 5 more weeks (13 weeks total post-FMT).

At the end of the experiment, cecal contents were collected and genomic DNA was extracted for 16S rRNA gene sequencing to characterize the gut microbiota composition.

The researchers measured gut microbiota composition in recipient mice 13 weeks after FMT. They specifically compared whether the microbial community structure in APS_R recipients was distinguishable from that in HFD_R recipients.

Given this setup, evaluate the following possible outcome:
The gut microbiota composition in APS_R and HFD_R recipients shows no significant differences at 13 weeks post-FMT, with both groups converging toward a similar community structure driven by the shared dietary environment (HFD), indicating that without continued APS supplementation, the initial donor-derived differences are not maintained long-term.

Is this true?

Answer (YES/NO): NO